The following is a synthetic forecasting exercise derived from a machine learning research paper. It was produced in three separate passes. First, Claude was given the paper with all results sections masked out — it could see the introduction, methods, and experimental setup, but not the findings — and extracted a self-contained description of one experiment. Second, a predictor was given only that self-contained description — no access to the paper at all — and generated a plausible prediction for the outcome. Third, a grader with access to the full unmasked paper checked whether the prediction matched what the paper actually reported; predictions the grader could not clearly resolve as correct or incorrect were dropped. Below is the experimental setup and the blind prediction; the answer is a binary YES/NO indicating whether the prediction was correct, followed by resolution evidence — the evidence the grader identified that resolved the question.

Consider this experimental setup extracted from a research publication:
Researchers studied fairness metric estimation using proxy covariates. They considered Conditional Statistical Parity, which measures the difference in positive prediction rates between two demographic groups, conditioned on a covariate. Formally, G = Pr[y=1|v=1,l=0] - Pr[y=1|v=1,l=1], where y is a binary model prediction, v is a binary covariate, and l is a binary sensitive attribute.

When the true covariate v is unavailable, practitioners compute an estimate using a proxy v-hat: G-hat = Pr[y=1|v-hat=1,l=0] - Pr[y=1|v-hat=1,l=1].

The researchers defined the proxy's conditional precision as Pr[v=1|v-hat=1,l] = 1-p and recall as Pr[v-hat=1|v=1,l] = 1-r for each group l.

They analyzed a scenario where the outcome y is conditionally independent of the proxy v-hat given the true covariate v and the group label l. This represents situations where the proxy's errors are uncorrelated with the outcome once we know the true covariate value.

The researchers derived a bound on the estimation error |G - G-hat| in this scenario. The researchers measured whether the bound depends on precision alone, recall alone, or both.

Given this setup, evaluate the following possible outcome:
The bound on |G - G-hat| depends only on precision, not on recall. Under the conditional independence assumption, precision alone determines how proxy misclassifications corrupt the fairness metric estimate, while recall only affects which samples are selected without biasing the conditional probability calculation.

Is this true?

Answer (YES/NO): YES